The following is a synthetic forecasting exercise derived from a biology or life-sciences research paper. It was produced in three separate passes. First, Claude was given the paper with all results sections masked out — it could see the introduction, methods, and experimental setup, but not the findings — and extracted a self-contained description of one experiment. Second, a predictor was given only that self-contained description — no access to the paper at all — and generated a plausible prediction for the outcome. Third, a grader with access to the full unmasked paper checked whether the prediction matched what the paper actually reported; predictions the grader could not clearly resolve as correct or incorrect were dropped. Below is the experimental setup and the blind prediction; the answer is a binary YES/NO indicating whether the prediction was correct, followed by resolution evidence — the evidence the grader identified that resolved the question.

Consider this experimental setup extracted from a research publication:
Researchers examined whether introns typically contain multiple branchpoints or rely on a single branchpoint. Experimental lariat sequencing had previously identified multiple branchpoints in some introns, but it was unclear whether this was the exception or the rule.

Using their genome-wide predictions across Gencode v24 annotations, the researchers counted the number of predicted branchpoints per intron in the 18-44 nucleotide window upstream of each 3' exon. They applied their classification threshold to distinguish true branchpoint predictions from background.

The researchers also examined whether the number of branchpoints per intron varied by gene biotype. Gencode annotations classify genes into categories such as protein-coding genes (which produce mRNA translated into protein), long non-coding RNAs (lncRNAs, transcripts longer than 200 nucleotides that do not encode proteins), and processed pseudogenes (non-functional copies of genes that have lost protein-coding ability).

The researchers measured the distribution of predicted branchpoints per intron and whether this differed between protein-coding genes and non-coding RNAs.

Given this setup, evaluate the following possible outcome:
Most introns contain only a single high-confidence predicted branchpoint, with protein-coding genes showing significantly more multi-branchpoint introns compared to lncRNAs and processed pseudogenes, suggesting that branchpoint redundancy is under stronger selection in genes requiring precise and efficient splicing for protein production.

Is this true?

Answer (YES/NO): NO